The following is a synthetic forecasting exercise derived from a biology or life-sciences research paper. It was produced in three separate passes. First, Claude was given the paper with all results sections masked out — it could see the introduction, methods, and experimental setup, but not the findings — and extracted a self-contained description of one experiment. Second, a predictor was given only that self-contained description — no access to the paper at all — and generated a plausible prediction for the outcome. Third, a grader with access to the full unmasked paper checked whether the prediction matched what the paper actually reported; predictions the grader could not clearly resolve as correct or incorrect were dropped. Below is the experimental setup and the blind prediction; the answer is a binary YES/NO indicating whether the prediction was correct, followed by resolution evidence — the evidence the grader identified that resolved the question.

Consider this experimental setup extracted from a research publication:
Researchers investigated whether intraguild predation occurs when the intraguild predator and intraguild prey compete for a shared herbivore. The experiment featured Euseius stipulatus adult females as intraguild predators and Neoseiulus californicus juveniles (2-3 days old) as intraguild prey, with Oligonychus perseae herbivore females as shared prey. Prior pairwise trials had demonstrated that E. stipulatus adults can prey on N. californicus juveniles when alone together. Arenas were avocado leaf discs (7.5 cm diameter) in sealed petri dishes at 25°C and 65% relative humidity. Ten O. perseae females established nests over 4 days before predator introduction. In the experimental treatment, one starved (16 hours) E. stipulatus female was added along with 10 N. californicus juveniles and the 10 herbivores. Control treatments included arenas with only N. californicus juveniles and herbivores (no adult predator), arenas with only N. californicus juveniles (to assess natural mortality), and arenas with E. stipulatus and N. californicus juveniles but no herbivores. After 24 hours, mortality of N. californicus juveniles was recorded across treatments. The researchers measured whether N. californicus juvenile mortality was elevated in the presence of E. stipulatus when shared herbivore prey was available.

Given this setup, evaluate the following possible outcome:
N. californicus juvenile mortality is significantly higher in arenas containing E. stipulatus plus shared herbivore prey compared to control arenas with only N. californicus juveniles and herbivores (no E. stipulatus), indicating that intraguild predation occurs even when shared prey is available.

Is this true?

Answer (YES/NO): YES